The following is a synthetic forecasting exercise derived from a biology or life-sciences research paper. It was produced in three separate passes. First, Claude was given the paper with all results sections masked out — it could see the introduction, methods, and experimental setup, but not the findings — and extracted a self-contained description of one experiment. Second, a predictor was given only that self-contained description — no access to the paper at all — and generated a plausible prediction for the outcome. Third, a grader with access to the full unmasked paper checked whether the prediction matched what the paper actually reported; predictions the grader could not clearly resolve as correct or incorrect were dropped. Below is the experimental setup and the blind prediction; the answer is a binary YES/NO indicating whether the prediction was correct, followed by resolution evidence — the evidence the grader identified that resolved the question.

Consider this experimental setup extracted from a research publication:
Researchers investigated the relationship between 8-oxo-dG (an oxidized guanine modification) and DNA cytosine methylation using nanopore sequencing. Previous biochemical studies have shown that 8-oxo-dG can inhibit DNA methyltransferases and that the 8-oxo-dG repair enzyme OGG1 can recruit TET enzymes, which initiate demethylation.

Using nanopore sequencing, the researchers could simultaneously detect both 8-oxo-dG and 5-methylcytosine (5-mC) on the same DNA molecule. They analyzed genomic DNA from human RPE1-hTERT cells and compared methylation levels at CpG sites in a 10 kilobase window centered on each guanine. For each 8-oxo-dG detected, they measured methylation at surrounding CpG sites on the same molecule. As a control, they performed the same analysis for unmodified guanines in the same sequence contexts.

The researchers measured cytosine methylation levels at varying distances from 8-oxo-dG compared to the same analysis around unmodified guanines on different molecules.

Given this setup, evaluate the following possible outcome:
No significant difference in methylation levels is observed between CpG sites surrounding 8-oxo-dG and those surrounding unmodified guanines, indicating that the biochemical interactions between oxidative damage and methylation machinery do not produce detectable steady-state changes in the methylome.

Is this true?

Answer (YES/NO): NO